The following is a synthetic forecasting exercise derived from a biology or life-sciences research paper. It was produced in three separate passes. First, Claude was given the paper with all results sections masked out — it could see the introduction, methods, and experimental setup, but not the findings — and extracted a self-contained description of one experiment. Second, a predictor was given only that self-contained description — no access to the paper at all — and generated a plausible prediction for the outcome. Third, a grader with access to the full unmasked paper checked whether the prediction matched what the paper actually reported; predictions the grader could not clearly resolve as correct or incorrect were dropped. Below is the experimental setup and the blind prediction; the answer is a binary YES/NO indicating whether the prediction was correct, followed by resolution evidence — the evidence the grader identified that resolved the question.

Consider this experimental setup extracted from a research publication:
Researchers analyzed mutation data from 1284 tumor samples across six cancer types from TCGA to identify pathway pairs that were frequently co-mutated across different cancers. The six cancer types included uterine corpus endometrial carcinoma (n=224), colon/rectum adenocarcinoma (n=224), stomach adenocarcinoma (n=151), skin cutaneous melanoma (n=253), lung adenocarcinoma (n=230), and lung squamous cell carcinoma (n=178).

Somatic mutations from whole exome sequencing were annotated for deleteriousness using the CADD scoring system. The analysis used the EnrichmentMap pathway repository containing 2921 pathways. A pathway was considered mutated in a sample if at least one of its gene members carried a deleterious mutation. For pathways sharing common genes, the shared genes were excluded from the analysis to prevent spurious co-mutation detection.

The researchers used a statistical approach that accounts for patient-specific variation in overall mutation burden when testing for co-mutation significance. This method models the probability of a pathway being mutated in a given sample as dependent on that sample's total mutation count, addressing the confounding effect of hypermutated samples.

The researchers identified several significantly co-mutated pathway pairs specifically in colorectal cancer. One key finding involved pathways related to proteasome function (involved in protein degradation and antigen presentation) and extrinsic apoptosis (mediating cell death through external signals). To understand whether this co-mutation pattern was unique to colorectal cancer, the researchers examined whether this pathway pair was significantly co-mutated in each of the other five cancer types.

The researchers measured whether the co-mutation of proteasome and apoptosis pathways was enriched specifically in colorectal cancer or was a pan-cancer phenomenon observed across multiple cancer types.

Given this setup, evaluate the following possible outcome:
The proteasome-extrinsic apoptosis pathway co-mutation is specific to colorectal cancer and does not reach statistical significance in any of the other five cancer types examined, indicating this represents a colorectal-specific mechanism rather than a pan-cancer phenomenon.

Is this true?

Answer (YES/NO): YES